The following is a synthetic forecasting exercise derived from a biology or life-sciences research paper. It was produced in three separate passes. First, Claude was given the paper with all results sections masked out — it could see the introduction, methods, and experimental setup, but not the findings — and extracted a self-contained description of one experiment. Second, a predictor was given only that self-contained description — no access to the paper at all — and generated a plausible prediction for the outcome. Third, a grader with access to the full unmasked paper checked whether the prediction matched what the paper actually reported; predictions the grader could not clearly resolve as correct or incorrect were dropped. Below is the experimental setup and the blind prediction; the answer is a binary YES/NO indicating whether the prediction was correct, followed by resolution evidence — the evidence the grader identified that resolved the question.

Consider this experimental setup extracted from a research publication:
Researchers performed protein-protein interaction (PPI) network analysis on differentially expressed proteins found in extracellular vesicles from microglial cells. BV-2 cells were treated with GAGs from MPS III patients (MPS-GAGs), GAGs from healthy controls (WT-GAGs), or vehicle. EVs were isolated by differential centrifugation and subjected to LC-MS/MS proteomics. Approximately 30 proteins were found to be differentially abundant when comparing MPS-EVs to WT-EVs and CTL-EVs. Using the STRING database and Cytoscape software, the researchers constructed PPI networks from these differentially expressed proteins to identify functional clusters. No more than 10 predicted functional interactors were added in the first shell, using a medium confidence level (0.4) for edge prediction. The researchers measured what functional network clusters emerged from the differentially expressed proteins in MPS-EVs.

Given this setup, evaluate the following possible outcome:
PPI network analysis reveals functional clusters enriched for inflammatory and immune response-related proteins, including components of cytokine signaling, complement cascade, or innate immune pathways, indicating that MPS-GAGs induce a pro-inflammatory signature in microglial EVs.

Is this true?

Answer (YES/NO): YES